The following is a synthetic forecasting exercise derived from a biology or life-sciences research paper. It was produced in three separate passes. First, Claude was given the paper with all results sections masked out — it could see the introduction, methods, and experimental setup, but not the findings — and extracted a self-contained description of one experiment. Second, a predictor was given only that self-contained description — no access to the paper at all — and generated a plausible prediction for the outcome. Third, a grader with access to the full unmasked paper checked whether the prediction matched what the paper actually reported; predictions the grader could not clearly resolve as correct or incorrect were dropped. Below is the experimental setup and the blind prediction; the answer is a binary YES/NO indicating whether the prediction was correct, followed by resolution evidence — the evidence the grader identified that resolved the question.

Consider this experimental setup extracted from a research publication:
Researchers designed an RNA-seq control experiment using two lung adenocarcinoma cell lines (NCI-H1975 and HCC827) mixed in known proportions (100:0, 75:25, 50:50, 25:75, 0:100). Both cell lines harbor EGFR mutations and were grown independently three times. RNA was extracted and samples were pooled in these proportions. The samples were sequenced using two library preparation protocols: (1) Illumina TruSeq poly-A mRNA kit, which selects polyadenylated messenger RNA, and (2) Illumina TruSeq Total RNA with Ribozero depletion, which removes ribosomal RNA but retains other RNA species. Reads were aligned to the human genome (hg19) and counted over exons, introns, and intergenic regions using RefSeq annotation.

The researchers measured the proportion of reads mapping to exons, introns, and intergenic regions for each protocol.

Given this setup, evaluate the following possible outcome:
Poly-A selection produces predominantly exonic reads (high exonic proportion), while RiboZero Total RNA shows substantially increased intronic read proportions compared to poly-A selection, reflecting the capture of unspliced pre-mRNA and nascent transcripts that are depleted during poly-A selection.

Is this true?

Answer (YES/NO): YES